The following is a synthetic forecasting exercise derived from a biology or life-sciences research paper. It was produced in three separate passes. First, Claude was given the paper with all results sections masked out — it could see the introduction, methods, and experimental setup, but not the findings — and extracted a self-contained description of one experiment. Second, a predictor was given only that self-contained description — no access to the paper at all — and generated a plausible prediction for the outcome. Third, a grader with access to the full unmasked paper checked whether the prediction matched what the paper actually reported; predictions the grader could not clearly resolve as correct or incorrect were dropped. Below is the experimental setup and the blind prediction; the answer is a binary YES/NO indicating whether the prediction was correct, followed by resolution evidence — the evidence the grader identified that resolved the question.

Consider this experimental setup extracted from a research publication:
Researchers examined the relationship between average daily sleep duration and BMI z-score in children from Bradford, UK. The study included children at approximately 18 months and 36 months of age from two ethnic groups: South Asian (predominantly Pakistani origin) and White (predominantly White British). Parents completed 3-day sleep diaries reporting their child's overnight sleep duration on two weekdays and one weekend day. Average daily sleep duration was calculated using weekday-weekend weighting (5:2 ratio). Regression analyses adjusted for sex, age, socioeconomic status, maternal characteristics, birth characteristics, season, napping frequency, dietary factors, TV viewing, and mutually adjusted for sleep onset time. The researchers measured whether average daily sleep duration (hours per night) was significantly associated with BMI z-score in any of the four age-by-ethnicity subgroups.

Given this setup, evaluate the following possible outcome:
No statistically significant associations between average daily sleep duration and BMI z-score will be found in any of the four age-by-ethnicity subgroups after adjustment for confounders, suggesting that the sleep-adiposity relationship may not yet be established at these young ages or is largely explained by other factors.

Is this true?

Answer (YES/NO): YES